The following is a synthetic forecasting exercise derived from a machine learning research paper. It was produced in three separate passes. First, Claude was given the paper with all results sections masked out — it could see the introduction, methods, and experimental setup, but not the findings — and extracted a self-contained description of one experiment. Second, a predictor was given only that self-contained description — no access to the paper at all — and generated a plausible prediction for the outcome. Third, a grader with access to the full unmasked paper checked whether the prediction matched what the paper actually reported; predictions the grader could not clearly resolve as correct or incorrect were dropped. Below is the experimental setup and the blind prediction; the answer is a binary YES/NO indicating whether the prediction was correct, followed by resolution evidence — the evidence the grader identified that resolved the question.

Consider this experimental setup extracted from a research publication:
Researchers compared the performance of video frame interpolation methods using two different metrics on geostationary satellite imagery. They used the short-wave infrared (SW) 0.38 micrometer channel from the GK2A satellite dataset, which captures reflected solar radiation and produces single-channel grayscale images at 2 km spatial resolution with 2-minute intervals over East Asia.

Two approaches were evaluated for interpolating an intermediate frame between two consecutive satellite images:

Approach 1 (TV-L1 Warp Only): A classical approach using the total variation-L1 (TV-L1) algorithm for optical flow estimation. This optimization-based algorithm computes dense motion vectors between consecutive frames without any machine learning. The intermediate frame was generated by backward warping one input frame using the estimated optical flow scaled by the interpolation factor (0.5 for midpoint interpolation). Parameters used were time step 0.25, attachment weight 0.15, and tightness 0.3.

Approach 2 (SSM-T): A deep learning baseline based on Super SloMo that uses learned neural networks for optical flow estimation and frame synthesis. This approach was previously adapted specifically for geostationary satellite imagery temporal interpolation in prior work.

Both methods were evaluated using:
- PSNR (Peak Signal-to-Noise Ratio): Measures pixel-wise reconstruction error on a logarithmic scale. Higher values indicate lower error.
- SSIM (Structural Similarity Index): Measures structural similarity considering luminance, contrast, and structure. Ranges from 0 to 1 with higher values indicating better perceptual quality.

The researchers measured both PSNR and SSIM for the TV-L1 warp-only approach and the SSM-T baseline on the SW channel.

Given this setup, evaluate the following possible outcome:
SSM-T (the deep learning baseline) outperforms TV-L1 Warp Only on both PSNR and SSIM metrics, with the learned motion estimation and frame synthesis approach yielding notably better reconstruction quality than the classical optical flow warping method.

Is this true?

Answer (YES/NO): NO